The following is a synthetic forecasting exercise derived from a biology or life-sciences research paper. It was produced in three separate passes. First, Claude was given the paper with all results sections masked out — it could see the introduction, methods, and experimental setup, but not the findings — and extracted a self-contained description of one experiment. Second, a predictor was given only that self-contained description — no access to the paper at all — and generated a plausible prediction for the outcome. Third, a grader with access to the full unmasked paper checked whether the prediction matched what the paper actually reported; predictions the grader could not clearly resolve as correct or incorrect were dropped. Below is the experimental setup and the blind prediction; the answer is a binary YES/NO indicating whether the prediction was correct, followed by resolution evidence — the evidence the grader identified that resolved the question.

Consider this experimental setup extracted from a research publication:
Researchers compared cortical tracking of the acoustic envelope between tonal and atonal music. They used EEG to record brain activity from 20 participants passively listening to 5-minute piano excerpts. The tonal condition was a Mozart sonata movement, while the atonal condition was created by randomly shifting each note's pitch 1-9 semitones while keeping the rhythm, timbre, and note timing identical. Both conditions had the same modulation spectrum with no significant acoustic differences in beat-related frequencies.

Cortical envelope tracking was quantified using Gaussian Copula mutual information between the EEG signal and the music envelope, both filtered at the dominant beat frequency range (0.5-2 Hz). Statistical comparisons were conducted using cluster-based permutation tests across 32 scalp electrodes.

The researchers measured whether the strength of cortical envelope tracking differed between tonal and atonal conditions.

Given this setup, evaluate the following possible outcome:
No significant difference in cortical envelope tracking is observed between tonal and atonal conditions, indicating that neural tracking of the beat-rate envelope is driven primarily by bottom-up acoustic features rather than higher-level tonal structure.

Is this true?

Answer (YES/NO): NO